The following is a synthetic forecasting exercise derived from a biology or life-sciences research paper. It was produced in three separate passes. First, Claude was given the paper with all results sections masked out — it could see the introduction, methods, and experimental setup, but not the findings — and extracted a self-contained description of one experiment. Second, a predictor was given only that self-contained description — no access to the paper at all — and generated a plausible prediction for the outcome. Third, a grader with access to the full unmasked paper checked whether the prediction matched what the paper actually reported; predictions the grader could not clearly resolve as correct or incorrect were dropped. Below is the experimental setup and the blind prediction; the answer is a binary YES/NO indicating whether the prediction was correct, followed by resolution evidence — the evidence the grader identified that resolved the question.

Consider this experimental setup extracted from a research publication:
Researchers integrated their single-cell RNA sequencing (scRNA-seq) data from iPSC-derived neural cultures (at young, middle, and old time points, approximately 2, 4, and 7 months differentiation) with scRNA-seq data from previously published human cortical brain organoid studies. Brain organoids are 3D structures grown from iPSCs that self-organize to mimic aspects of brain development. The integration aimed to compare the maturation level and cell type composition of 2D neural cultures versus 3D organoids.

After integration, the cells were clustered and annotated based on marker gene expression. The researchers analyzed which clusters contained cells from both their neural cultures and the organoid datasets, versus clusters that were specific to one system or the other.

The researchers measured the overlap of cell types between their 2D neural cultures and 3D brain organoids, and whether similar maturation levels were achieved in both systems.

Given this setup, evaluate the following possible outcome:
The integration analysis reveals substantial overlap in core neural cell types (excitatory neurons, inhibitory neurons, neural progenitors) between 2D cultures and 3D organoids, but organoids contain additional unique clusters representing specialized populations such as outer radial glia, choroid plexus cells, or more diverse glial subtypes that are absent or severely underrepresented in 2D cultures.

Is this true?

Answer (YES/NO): NO